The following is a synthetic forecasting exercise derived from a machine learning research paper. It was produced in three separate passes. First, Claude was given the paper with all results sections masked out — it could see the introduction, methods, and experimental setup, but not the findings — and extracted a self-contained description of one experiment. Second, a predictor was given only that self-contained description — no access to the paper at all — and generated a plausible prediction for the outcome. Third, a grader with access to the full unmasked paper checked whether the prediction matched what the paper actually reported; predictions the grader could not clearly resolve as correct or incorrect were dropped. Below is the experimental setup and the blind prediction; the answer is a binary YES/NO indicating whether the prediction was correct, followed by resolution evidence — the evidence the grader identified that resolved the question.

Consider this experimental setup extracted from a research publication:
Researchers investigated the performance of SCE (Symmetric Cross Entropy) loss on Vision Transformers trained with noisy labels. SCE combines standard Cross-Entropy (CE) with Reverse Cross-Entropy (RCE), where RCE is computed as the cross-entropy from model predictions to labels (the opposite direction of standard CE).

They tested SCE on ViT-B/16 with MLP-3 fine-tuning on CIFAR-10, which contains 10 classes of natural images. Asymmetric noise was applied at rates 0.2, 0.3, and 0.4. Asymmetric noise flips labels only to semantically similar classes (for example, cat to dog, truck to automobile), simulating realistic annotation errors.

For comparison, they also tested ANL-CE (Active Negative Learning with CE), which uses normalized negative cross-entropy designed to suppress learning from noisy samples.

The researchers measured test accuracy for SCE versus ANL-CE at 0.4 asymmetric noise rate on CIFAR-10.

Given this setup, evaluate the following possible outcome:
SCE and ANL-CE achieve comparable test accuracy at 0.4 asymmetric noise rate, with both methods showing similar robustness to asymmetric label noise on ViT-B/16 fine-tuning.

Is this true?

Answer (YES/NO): NO